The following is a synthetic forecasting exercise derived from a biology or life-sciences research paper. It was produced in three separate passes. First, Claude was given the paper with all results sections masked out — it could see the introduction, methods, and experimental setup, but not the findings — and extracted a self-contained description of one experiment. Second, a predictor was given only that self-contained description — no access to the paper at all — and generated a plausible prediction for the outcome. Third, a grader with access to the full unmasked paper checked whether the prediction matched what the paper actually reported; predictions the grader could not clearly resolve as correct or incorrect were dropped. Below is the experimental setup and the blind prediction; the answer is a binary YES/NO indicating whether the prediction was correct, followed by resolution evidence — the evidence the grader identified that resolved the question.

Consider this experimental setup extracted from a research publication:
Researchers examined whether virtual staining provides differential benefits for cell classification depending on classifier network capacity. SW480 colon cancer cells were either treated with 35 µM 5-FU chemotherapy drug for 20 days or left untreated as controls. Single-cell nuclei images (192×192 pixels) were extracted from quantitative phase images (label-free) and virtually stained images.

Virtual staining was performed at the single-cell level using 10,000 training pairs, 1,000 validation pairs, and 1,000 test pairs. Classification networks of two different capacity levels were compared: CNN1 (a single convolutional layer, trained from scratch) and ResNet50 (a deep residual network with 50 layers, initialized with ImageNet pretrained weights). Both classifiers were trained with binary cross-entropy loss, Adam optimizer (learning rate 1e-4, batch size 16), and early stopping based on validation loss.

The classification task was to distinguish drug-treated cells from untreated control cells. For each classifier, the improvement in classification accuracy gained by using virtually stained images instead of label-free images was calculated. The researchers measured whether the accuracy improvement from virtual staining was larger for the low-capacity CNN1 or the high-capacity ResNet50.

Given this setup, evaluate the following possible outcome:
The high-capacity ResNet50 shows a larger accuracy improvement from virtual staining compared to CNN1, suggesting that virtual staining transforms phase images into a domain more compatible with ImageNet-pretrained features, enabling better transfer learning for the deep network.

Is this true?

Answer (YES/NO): NO